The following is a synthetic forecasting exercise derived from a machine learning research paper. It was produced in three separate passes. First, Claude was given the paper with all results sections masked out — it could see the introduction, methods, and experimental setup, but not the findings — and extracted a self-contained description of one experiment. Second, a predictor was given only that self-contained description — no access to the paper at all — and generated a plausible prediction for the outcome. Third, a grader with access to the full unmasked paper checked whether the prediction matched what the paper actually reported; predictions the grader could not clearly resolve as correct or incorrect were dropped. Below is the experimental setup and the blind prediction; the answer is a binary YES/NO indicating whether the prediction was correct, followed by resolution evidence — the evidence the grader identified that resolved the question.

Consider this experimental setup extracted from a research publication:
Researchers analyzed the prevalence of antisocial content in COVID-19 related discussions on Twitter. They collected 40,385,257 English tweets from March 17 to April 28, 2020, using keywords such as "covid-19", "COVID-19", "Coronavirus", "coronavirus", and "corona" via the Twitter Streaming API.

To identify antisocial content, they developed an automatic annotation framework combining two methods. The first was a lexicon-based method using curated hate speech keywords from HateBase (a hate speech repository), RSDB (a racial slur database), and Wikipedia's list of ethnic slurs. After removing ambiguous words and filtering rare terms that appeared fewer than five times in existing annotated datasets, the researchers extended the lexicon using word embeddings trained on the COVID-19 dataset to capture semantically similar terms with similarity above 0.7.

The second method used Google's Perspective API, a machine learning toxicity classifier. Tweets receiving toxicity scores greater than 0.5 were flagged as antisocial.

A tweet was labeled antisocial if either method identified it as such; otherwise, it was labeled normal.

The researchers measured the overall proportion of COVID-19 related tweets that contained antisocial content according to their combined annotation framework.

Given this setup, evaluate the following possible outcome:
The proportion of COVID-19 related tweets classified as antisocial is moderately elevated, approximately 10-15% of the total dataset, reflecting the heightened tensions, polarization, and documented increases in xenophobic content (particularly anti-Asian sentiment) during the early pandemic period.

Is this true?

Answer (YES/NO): NO